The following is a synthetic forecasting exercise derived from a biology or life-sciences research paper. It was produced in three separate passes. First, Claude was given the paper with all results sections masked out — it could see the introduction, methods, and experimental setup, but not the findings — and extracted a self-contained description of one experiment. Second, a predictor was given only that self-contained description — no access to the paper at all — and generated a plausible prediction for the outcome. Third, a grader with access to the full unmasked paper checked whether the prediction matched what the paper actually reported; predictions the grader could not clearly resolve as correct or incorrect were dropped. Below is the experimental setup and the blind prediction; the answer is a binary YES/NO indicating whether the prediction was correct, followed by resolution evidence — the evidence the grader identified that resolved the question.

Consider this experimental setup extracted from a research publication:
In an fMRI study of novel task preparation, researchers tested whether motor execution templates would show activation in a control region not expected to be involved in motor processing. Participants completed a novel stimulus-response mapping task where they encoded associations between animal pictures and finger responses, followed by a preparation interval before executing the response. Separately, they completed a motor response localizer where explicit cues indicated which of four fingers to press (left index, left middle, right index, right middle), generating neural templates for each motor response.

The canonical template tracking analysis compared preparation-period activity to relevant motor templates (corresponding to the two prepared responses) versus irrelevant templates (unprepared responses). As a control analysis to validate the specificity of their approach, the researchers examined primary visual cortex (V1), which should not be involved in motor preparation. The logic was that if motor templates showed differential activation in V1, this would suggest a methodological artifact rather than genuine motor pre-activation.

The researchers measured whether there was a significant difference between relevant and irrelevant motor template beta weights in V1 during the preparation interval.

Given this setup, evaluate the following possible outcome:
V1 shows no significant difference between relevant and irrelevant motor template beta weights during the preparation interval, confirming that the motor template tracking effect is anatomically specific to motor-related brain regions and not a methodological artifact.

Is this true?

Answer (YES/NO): YES